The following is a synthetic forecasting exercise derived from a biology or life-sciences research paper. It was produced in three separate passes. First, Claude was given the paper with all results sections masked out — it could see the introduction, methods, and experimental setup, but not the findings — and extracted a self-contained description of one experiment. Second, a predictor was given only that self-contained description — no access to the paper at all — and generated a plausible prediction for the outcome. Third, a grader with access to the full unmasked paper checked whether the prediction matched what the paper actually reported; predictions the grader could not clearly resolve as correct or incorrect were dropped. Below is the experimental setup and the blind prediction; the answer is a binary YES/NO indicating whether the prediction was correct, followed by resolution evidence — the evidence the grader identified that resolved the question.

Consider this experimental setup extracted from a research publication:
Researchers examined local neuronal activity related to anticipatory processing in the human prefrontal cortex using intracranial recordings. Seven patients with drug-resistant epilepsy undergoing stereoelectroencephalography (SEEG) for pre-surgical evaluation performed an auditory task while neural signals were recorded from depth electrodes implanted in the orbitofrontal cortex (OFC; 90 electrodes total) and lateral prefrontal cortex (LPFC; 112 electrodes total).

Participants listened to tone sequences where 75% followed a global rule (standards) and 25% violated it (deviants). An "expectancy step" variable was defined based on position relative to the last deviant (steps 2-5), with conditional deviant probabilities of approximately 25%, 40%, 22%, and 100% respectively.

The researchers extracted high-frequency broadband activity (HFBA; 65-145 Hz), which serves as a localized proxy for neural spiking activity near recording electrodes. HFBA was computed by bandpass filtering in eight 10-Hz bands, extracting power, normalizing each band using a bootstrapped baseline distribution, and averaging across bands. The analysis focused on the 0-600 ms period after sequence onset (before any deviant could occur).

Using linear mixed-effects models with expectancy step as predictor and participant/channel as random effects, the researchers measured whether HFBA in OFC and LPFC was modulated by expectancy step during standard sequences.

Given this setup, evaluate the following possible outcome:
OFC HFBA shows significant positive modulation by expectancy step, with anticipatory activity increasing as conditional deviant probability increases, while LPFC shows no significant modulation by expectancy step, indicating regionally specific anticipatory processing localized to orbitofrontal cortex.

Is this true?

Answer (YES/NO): NO